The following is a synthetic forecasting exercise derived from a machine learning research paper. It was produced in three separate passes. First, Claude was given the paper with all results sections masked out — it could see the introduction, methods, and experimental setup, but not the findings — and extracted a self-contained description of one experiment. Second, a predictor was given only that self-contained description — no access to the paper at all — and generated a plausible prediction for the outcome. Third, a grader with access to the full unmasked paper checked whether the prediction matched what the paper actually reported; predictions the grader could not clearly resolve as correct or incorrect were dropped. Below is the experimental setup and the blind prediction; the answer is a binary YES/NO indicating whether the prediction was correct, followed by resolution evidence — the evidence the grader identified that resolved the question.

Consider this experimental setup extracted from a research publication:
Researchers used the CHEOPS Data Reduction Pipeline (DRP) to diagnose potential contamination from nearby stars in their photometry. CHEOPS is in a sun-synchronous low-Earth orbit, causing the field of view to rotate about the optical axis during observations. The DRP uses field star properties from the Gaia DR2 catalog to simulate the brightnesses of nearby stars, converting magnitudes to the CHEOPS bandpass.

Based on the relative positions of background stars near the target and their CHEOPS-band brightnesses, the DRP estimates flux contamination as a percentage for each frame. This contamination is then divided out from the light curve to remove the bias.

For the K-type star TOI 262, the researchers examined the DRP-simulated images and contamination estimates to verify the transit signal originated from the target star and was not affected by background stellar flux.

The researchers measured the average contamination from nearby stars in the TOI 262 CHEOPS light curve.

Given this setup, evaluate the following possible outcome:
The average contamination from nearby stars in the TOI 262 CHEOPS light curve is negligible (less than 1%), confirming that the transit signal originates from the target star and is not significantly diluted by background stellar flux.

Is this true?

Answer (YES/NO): YES